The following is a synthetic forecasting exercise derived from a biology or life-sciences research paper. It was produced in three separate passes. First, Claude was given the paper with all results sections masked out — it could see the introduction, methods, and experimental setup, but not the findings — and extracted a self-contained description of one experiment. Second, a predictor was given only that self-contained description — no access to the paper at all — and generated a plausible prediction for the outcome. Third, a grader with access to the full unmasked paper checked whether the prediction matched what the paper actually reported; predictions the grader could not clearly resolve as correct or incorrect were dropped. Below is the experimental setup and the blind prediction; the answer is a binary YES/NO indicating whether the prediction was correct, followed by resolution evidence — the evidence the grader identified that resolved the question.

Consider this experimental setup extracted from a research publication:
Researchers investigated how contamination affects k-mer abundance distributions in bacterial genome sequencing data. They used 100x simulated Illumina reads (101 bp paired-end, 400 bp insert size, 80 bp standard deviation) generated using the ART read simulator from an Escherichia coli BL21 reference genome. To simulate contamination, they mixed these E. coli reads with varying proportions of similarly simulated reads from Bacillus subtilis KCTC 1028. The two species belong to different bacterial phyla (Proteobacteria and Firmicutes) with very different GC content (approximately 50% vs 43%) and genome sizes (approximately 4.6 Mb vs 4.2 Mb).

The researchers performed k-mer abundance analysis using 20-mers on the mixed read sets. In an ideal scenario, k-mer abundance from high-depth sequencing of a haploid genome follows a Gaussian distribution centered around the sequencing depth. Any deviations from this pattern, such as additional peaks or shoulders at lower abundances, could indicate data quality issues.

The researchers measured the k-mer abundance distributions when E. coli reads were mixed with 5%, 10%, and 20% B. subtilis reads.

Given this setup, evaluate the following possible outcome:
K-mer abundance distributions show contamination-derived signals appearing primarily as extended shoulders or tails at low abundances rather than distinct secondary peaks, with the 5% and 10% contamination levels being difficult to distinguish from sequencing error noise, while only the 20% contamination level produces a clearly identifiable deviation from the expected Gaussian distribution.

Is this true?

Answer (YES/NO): NO